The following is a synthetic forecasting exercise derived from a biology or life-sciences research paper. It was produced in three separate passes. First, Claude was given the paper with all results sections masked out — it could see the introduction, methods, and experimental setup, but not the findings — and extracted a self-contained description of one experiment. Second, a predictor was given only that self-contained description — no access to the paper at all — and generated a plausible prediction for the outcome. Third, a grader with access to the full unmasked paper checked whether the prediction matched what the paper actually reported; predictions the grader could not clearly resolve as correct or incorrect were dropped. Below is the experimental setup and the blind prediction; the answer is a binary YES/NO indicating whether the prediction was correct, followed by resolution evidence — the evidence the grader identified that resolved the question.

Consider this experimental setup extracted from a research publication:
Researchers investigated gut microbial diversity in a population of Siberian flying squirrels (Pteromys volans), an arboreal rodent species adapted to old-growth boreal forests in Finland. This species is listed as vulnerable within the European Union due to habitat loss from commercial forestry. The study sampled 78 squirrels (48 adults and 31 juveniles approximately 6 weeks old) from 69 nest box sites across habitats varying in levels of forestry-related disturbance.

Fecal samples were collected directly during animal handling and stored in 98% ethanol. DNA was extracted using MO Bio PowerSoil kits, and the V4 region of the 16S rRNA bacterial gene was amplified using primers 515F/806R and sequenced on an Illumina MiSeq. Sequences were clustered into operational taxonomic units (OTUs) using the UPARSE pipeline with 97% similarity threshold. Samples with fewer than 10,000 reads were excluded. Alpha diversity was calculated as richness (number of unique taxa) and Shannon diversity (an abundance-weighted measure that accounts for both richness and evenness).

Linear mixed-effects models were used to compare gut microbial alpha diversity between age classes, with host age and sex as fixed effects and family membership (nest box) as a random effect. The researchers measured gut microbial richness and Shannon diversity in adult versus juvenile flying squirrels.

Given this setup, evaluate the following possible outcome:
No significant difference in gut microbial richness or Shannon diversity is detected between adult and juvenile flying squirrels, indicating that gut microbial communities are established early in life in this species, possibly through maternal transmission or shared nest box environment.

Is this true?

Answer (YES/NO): NO